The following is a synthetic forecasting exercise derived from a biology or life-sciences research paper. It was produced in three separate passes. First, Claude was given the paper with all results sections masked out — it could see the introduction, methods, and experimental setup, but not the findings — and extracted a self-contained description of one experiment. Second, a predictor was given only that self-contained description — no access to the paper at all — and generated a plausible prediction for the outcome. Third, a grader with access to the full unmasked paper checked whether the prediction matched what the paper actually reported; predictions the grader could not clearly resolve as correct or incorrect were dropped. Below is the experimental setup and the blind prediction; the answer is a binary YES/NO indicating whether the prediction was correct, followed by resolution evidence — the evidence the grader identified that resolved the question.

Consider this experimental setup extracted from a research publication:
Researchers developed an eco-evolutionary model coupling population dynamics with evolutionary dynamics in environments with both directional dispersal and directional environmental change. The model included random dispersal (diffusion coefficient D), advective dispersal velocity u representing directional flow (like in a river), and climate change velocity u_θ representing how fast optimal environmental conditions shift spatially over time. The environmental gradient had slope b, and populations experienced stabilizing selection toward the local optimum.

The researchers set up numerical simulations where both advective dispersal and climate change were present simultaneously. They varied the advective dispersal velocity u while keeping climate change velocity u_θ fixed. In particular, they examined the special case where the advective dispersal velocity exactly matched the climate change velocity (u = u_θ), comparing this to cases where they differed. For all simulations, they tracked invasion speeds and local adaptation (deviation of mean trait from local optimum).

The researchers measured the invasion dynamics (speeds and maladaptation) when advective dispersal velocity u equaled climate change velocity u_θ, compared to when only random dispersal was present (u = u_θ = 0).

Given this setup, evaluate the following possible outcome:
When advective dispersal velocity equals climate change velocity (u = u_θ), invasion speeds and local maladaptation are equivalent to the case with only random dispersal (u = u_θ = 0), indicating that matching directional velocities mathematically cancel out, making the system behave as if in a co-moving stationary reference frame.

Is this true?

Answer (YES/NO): YES